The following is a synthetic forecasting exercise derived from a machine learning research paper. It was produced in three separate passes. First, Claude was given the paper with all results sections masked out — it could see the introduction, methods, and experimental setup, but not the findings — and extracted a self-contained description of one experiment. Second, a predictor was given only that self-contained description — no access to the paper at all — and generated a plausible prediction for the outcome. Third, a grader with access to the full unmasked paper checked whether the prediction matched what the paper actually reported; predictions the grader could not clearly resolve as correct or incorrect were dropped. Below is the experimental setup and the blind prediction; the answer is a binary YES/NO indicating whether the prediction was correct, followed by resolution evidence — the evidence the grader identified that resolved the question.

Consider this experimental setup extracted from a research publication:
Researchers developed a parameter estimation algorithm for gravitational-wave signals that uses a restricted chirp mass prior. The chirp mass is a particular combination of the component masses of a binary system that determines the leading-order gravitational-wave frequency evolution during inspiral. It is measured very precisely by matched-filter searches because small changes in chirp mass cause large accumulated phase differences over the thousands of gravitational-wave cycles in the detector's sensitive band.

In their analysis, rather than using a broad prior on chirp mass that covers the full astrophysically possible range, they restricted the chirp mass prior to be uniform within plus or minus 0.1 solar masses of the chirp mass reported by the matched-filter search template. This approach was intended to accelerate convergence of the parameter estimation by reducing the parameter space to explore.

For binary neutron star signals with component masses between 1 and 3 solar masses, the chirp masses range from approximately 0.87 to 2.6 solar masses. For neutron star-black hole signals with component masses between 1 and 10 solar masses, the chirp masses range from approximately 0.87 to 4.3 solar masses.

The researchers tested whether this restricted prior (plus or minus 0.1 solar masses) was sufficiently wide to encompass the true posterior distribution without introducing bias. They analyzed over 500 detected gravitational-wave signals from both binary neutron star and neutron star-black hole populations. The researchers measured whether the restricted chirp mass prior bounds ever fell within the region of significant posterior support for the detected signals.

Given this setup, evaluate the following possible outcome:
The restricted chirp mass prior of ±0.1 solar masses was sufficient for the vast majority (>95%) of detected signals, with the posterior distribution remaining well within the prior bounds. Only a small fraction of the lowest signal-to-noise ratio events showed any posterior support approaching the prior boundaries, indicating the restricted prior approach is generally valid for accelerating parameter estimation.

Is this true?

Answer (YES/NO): NO